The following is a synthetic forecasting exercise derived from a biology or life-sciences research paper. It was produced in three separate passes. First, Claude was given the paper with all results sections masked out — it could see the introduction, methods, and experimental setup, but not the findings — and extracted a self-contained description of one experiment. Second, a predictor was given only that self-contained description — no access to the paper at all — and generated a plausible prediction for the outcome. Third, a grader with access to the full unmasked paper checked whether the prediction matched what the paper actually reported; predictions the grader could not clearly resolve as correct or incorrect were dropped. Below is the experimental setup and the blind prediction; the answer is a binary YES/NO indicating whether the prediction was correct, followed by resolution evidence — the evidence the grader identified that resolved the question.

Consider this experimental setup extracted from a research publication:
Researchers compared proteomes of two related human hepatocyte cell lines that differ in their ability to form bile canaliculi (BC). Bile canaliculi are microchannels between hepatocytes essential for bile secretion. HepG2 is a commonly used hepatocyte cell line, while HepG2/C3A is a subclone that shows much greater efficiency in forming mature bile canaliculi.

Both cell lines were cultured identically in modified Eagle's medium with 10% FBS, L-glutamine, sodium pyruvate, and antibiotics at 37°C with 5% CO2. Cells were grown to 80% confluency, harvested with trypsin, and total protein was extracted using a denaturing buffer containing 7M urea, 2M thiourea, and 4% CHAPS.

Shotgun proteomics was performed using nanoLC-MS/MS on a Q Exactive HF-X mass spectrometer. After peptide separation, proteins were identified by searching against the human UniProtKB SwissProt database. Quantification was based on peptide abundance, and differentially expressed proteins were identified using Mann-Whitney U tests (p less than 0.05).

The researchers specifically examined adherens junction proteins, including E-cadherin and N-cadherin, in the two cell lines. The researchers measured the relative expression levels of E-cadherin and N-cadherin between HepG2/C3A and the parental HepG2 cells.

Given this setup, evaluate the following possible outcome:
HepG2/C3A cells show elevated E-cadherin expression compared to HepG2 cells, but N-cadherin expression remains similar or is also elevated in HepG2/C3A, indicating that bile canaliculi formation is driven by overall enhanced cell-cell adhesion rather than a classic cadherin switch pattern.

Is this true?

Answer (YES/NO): YES